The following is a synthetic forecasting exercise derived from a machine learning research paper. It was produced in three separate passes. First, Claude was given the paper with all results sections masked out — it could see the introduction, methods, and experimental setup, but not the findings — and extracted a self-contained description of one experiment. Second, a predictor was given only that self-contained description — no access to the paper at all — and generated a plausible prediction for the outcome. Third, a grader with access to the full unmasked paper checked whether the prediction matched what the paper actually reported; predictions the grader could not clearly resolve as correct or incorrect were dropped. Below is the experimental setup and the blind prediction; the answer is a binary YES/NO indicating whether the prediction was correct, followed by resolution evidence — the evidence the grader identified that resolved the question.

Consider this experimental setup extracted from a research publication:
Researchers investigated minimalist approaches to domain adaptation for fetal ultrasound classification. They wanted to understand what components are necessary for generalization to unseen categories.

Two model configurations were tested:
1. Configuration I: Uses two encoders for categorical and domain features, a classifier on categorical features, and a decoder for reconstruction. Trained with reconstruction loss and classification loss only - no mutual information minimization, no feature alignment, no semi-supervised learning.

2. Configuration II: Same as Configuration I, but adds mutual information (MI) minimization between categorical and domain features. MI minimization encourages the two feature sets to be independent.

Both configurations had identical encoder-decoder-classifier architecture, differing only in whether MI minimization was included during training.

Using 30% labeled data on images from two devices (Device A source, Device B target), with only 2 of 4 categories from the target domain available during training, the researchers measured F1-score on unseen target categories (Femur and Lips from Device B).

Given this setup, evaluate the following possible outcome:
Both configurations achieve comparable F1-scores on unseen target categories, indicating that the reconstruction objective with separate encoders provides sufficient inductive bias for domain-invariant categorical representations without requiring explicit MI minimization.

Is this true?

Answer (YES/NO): YES